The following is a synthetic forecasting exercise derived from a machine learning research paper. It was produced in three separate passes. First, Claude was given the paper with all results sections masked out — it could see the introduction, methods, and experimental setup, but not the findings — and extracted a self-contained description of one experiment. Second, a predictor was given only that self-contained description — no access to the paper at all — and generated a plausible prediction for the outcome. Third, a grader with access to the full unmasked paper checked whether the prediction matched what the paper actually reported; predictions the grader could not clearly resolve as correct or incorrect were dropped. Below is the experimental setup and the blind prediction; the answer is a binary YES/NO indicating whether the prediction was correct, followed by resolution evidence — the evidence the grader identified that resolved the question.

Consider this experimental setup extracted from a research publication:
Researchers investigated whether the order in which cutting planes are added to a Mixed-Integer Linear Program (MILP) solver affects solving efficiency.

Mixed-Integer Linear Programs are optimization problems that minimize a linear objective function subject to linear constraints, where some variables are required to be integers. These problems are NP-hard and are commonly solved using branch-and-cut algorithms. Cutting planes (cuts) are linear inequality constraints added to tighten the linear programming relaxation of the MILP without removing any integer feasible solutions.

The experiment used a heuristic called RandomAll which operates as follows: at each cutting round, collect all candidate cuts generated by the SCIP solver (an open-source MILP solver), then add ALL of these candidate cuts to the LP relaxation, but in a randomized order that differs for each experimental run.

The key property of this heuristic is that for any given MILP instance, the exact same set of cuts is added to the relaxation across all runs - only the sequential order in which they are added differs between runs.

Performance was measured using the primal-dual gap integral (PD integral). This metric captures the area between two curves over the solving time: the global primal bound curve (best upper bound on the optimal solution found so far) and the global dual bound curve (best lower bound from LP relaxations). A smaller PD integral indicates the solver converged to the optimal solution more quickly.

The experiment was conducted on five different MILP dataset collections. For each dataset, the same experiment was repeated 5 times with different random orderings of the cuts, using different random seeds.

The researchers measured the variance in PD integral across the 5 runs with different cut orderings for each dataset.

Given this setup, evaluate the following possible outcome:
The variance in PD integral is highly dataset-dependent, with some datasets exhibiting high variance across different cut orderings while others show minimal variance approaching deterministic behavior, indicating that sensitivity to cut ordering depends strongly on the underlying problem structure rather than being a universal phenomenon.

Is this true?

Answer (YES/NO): NO